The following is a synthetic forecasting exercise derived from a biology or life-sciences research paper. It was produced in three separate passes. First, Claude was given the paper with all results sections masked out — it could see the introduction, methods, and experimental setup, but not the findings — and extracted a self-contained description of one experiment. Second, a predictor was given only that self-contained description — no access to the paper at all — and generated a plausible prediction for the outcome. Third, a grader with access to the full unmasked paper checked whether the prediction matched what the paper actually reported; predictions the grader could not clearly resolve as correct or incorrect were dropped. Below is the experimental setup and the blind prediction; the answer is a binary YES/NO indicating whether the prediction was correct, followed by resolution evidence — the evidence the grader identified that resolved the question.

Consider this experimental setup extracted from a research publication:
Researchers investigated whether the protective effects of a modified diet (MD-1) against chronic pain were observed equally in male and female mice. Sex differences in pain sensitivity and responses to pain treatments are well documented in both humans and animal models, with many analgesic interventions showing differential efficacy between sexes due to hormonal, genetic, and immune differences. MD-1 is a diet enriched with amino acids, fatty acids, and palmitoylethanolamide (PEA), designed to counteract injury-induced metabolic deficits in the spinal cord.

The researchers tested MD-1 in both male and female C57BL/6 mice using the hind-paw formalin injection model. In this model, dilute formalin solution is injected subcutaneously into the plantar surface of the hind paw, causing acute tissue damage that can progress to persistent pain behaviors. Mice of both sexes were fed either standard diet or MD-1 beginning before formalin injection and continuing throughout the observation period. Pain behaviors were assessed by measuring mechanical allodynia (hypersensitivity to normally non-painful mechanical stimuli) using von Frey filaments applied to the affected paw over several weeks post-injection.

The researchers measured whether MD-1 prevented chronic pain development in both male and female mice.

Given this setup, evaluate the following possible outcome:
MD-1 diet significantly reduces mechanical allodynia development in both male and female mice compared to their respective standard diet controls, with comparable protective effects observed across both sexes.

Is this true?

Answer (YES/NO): YES